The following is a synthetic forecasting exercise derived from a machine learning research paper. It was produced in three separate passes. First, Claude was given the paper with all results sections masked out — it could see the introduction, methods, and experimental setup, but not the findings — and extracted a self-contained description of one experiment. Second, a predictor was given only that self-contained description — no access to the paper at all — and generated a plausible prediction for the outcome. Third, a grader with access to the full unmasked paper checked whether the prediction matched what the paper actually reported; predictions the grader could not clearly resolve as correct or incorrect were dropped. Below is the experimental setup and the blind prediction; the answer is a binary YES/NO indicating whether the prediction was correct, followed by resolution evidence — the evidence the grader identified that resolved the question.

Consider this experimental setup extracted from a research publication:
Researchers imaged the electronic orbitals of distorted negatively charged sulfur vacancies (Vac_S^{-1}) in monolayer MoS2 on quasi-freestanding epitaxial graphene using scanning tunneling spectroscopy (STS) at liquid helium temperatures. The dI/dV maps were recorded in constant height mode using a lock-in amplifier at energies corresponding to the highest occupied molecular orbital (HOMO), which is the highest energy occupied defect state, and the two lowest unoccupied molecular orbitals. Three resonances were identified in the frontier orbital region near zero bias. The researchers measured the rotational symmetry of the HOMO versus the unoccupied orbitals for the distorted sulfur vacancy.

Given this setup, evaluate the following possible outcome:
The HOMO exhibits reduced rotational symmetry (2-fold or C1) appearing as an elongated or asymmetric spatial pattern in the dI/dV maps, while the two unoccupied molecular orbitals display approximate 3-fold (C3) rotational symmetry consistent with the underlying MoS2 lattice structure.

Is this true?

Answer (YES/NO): YES